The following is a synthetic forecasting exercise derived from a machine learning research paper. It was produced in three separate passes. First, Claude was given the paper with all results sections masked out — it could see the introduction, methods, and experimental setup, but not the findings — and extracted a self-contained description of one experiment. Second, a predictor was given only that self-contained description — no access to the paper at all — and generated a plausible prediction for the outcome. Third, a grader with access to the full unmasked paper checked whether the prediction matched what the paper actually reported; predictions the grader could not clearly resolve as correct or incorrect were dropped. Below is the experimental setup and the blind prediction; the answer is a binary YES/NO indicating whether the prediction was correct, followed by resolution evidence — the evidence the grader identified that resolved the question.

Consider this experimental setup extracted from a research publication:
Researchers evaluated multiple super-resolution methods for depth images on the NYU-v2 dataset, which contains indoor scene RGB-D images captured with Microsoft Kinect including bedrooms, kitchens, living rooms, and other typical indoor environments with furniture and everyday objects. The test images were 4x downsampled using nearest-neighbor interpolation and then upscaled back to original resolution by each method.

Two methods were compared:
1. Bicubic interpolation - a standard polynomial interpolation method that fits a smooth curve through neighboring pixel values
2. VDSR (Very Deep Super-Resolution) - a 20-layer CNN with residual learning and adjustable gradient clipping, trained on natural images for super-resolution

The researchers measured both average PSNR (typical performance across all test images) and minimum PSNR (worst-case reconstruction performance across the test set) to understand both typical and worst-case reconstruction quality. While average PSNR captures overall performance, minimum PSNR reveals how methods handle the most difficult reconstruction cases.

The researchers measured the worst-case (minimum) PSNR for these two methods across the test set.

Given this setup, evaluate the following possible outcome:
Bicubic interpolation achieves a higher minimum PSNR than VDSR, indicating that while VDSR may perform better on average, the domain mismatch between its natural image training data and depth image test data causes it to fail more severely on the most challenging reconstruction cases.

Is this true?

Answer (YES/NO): NO